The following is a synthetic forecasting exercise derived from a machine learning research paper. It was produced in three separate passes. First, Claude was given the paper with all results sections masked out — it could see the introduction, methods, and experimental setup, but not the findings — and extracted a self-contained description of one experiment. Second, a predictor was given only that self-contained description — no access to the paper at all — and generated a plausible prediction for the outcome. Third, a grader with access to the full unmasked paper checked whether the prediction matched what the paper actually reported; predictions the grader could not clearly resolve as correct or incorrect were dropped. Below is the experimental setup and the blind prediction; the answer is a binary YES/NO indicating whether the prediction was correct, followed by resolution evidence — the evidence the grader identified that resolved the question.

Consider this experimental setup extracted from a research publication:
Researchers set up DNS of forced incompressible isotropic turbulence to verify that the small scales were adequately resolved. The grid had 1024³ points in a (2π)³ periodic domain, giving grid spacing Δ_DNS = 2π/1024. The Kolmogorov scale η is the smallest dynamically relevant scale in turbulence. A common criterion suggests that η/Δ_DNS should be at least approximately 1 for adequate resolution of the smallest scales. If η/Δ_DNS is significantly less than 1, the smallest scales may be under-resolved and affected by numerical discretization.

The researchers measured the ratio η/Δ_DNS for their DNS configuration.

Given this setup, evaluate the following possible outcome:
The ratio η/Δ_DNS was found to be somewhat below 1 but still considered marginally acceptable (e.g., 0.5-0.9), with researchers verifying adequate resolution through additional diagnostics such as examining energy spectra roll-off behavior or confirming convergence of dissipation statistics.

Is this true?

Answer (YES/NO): NO